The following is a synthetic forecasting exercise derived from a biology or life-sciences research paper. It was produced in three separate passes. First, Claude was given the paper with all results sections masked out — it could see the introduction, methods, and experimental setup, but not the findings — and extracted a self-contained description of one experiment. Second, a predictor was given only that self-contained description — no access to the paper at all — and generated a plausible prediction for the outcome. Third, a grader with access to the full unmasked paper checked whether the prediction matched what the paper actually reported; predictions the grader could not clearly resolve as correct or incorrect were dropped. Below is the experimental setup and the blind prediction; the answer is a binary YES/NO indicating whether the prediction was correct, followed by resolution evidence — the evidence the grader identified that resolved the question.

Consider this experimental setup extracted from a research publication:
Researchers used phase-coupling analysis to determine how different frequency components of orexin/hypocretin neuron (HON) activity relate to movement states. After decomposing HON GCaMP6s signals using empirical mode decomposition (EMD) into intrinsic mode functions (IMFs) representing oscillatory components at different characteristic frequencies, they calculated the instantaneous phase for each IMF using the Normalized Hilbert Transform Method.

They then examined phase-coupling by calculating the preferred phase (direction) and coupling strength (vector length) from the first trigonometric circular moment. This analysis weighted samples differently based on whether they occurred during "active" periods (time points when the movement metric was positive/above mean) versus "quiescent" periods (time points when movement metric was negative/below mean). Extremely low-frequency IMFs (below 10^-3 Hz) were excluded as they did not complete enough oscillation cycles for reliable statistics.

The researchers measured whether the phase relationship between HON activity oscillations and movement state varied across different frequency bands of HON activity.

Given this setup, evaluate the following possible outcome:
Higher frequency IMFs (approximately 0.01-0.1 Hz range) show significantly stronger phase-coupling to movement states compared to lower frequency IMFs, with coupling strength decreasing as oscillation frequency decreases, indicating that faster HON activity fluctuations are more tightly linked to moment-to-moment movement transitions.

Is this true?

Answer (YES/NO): YES